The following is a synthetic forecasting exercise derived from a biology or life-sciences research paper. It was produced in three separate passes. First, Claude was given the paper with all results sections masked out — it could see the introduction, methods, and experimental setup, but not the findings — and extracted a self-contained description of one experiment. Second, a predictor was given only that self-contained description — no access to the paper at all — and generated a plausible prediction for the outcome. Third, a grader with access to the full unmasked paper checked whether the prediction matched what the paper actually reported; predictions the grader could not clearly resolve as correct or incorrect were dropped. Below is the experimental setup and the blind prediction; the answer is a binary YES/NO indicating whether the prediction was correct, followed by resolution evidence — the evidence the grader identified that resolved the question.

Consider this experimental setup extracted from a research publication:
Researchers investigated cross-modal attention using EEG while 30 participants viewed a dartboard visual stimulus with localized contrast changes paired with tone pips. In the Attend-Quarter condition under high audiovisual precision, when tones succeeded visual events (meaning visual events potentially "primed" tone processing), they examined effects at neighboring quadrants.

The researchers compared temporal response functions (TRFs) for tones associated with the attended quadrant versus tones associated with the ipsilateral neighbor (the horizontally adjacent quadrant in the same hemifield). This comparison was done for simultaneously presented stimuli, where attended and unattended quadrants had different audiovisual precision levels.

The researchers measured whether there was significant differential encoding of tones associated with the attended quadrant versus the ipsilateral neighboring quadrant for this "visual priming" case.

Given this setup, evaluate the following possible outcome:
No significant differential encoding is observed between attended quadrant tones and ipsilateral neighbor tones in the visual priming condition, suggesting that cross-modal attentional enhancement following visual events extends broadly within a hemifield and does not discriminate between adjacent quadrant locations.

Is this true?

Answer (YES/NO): NO